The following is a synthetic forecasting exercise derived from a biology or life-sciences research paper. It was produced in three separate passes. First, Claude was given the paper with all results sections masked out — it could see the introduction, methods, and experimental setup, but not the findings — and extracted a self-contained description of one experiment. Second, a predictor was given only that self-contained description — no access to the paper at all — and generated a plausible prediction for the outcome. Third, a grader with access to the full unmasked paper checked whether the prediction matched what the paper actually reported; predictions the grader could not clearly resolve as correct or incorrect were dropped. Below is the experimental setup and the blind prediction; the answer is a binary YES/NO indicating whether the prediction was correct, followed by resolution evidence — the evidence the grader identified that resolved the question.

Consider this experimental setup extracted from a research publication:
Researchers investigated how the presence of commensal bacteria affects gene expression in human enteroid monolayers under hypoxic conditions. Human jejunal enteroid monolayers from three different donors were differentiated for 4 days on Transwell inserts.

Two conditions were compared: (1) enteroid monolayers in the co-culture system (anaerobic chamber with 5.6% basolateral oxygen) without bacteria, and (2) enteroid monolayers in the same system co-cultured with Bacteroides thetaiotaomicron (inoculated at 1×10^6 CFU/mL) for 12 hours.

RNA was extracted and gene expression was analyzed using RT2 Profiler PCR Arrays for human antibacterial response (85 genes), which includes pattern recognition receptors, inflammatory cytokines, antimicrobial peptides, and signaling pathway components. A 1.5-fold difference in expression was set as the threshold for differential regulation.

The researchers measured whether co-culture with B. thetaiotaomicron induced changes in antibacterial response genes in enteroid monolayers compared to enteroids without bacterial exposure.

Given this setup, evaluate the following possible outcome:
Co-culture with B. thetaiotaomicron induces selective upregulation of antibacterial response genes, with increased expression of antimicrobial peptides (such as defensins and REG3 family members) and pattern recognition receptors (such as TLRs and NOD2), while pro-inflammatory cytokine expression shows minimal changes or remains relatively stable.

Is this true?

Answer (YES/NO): NO